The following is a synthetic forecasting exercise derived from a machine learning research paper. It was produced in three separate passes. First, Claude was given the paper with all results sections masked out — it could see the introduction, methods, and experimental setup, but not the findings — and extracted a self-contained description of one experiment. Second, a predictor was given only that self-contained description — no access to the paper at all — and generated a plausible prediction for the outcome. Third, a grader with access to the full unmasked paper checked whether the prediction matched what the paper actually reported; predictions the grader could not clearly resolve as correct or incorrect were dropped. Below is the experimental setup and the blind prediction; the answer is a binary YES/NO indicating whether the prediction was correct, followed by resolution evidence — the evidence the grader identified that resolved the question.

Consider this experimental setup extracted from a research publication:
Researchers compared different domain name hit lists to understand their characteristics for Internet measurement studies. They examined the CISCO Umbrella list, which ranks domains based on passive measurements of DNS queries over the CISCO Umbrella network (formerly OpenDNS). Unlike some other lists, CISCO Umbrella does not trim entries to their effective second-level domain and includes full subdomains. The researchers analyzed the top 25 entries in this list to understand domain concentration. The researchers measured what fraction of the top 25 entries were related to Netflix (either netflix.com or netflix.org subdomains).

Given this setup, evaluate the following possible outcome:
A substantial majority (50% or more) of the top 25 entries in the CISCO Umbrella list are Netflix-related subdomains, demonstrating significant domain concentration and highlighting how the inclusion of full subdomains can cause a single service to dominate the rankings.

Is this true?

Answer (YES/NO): YES